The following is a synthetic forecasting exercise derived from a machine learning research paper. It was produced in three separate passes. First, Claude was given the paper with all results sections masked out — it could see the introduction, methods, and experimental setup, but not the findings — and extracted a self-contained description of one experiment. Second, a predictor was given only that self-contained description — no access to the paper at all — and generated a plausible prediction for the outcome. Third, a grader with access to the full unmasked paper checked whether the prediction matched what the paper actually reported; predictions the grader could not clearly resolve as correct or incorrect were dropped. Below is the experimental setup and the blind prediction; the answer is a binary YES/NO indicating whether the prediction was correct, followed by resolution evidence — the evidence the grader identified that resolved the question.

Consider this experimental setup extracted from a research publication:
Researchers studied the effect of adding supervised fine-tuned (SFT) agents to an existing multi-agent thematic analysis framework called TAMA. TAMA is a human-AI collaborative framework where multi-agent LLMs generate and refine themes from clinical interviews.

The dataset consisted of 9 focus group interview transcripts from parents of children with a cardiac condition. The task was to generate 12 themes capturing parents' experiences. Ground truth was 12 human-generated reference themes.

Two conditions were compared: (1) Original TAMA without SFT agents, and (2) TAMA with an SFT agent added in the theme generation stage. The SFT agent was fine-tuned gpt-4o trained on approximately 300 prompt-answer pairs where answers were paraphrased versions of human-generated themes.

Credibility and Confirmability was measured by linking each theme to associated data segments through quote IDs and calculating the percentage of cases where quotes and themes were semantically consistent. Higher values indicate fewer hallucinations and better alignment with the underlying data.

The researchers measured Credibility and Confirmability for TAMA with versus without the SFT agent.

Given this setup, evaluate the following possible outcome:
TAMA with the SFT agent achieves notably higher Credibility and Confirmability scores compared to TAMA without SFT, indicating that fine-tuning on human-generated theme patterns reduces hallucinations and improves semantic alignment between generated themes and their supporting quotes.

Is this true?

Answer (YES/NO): NO